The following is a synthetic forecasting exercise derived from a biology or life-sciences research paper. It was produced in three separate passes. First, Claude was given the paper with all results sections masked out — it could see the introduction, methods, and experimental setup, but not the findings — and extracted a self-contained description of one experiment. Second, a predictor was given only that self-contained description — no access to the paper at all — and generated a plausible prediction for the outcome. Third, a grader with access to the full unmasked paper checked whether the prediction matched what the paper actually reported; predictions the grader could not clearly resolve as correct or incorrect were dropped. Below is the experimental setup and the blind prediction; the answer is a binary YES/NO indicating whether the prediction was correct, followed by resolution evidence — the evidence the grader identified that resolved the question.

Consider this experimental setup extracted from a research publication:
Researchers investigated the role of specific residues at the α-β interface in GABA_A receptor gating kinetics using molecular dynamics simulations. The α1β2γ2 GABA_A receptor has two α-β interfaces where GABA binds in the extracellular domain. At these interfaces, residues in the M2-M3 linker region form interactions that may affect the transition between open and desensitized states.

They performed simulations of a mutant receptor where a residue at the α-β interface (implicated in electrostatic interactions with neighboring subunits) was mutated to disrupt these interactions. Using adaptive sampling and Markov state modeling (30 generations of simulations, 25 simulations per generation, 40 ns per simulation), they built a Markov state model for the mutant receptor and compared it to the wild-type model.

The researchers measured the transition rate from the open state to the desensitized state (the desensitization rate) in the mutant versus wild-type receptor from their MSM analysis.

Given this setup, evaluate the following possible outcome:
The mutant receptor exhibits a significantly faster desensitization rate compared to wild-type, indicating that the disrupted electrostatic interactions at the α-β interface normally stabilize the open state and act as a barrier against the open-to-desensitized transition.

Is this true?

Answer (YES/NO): NO